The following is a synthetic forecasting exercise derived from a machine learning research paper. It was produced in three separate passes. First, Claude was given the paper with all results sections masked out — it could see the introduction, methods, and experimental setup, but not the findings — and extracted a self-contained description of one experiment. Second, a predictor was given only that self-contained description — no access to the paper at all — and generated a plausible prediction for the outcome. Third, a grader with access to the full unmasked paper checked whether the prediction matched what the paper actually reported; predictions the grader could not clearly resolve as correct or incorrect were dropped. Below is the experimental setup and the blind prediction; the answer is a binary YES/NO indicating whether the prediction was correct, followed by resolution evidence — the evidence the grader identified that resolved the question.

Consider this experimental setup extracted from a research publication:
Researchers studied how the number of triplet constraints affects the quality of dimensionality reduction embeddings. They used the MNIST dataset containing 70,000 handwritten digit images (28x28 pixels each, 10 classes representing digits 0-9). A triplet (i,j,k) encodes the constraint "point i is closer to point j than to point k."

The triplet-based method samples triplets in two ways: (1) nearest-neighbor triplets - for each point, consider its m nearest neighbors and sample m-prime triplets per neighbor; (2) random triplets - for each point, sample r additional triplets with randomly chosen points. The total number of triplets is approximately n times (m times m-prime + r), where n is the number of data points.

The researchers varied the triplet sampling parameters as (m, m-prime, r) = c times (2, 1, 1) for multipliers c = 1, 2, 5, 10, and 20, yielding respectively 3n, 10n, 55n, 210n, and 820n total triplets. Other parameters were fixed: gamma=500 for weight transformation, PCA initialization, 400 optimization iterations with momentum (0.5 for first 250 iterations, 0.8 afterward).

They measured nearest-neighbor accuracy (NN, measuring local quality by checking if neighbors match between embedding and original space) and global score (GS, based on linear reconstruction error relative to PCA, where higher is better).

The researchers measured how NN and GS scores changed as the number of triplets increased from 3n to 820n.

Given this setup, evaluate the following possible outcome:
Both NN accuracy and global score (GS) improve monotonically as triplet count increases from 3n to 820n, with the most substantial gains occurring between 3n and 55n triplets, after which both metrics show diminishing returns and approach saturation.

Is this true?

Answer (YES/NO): NO